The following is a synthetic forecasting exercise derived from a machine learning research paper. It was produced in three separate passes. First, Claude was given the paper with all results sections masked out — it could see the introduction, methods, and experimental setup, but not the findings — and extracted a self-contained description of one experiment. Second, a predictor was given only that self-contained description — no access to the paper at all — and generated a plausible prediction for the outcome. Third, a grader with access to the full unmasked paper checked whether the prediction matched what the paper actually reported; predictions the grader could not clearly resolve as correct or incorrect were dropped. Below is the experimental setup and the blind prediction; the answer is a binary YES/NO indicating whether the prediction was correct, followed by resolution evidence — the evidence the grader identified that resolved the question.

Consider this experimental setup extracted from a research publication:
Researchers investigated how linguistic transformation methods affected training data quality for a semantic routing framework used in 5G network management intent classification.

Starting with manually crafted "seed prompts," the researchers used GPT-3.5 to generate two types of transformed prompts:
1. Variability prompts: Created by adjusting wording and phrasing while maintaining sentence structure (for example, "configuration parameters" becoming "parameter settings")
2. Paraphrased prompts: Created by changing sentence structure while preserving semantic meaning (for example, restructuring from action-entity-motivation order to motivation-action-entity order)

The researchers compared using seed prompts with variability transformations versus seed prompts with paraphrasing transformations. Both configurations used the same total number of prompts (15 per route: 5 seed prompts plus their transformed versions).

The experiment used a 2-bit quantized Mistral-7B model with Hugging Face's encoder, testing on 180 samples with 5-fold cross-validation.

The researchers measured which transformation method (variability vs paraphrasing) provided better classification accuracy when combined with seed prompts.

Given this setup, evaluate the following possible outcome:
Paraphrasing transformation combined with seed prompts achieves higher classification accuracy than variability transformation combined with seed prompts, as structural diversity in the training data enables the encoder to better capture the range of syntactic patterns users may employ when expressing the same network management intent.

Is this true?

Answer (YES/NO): YES